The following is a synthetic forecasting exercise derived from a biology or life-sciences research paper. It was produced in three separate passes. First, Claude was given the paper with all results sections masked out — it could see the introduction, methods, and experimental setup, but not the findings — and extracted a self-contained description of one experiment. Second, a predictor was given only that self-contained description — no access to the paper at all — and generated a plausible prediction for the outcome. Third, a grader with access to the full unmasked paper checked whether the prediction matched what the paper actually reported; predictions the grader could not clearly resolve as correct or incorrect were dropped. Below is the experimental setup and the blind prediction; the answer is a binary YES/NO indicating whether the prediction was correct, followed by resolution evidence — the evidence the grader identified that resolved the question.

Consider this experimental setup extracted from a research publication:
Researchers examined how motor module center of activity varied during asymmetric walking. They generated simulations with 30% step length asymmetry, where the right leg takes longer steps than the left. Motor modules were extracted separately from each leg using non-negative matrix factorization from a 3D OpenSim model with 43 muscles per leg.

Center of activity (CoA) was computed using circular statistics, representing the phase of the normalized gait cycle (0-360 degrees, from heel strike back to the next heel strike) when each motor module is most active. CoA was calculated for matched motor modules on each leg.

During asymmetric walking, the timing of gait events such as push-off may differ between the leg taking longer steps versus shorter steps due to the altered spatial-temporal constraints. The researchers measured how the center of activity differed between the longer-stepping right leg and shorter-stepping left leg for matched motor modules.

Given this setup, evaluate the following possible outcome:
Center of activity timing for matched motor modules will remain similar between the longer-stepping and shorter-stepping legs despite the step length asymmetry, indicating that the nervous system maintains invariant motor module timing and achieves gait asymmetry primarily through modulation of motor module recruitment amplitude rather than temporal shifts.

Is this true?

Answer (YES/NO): NO